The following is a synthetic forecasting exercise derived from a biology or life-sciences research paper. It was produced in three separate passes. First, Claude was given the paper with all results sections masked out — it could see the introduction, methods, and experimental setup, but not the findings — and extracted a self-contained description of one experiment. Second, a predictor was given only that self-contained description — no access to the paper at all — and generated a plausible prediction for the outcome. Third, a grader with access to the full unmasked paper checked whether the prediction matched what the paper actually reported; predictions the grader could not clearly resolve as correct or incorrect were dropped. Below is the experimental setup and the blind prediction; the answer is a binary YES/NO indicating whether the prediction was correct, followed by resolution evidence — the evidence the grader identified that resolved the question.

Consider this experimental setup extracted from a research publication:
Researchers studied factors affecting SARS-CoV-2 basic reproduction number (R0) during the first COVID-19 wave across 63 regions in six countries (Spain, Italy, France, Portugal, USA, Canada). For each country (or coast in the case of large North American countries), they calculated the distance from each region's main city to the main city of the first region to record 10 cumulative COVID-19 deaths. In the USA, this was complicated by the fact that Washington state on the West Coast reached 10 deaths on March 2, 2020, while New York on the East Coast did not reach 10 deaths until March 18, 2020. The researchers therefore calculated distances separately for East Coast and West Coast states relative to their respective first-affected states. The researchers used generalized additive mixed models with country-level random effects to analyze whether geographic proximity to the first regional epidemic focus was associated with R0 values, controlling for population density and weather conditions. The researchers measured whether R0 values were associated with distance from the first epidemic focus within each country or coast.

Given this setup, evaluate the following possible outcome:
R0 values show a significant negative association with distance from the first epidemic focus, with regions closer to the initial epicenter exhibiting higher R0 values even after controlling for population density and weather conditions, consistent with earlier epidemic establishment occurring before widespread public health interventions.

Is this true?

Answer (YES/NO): YES